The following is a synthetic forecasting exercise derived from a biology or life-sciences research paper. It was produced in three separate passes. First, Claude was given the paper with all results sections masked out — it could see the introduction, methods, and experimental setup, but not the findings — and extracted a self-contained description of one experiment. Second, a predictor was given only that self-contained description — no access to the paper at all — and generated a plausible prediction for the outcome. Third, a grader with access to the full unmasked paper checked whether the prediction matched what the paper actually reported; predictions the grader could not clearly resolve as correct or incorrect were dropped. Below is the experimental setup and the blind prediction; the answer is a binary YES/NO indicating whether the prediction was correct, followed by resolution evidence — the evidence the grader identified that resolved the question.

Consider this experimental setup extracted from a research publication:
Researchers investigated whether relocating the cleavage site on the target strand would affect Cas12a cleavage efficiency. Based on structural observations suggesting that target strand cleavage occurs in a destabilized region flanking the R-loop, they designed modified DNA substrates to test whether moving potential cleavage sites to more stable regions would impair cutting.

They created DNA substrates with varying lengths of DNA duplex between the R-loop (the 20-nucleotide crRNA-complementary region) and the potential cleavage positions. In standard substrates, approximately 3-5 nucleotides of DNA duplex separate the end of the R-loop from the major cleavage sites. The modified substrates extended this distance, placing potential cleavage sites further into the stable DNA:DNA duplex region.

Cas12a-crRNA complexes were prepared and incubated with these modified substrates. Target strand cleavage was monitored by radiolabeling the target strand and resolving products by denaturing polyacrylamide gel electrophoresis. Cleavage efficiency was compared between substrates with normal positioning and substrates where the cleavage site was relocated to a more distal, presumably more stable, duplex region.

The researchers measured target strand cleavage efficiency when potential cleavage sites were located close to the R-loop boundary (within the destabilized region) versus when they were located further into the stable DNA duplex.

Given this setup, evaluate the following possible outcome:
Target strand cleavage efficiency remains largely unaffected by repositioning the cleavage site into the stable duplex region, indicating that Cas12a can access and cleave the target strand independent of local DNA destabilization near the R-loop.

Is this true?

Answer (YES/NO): NO